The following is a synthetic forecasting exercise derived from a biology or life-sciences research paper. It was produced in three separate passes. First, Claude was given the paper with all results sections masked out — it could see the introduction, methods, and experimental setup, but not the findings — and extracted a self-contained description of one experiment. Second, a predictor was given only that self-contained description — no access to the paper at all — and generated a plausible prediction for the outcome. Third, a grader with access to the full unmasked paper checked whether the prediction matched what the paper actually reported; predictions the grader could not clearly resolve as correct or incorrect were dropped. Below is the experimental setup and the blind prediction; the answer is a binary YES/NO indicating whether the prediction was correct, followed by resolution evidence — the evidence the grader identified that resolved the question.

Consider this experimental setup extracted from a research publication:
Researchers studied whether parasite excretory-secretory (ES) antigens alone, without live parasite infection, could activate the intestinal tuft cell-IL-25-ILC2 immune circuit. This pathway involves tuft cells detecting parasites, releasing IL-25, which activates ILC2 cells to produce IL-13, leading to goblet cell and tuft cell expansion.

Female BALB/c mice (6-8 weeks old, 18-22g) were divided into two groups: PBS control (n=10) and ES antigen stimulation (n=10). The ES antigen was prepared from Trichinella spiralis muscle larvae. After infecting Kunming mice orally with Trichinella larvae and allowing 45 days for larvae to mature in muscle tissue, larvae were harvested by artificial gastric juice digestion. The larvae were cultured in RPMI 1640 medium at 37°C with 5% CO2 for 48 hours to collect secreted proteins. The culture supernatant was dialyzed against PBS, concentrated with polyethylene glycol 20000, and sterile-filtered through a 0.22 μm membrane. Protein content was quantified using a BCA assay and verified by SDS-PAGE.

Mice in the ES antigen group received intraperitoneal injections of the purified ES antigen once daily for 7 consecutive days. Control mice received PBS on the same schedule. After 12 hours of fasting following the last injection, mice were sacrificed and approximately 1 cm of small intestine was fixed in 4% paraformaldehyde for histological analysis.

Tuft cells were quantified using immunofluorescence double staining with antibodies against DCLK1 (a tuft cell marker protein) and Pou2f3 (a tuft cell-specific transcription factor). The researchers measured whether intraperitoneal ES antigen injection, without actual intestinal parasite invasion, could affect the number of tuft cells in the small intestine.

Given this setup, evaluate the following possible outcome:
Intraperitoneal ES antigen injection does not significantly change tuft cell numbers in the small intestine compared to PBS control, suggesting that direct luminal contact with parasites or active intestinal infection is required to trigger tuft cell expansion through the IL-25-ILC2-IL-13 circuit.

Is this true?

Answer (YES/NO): NO